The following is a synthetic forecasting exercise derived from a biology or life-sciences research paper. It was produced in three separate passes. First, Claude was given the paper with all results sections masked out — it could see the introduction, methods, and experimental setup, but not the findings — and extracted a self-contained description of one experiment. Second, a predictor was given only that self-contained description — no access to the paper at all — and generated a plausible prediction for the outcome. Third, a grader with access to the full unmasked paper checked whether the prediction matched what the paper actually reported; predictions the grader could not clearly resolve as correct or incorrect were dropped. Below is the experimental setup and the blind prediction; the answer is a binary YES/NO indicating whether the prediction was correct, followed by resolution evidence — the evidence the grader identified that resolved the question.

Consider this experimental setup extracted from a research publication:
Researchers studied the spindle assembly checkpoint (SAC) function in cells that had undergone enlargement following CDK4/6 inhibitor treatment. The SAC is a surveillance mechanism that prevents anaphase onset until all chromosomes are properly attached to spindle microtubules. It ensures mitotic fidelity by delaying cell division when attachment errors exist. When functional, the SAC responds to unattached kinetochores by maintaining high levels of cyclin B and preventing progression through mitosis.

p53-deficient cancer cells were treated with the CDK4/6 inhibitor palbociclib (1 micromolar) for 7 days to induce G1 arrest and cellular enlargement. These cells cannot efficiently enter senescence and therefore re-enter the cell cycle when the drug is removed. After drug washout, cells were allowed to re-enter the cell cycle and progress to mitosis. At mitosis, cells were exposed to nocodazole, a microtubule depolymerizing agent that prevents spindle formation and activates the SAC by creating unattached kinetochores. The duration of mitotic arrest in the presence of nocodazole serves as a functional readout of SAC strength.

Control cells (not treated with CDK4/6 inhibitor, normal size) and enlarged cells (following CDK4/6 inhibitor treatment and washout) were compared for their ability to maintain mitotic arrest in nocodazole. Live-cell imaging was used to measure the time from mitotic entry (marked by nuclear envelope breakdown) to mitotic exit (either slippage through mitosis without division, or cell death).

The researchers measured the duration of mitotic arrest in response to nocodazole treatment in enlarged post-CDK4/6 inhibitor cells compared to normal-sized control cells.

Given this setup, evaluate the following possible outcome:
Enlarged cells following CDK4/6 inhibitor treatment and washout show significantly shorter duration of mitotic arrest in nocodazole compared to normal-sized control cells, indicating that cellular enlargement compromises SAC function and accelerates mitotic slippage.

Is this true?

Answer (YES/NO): YES